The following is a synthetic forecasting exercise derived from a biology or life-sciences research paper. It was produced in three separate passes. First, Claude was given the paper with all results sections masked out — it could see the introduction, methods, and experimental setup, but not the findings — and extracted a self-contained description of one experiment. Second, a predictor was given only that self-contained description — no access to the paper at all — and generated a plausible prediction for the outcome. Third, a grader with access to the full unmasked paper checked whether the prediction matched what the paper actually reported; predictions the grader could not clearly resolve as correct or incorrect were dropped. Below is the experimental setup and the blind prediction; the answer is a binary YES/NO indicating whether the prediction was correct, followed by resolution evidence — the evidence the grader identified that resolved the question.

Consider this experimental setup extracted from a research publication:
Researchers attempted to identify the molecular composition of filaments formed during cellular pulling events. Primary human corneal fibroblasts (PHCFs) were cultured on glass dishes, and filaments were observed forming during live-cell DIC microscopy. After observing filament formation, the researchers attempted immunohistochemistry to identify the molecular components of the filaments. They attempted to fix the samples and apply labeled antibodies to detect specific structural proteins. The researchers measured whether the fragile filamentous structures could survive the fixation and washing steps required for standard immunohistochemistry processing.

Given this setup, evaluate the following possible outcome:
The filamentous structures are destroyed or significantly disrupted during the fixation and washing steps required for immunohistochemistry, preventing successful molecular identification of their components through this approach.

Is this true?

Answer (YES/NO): YES